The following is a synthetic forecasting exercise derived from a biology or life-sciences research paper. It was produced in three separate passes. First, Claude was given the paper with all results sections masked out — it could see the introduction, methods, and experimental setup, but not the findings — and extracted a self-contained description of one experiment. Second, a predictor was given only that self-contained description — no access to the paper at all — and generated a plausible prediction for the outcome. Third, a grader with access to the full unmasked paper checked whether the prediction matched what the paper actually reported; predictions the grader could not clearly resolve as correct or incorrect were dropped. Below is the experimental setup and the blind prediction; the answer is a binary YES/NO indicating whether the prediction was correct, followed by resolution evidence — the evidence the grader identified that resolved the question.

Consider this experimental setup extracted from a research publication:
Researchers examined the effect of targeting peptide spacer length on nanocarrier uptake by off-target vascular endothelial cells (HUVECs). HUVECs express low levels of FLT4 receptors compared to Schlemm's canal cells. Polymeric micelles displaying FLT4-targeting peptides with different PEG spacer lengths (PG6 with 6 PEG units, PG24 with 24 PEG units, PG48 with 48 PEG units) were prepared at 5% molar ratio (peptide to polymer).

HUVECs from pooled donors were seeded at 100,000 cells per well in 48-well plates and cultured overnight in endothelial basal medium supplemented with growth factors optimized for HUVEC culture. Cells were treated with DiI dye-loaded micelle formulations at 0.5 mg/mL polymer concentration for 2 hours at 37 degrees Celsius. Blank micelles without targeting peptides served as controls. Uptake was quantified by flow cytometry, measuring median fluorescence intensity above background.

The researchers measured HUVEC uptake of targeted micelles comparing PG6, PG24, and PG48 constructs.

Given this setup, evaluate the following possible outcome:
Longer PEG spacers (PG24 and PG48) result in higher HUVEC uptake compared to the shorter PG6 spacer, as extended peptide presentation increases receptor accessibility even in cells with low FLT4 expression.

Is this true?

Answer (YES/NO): NO